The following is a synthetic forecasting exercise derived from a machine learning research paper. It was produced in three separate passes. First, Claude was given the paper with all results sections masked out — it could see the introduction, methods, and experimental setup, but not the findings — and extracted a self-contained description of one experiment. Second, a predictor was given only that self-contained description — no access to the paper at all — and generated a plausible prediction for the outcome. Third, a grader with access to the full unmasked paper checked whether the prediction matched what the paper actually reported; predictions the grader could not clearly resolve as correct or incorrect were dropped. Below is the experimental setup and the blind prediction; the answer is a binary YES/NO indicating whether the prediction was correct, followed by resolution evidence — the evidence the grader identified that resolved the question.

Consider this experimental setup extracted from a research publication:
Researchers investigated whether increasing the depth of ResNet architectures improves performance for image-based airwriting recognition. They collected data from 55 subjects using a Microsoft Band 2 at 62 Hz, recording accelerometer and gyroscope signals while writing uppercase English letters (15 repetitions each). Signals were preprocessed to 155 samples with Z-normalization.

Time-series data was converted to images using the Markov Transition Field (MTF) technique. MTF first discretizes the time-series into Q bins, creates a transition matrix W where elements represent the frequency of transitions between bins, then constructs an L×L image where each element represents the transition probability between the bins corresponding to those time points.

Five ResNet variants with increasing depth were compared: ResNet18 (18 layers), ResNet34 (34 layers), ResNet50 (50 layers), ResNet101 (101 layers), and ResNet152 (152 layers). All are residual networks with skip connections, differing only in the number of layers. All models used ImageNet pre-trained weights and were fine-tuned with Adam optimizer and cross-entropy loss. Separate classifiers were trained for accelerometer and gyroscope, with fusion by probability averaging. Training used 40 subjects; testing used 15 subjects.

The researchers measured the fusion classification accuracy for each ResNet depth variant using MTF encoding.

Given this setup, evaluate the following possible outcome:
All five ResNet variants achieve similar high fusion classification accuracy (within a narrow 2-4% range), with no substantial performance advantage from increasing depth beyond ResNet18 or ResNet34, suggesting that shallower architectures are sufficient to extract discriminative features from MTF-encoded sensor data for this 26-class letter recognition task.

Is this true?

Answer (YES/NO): NO